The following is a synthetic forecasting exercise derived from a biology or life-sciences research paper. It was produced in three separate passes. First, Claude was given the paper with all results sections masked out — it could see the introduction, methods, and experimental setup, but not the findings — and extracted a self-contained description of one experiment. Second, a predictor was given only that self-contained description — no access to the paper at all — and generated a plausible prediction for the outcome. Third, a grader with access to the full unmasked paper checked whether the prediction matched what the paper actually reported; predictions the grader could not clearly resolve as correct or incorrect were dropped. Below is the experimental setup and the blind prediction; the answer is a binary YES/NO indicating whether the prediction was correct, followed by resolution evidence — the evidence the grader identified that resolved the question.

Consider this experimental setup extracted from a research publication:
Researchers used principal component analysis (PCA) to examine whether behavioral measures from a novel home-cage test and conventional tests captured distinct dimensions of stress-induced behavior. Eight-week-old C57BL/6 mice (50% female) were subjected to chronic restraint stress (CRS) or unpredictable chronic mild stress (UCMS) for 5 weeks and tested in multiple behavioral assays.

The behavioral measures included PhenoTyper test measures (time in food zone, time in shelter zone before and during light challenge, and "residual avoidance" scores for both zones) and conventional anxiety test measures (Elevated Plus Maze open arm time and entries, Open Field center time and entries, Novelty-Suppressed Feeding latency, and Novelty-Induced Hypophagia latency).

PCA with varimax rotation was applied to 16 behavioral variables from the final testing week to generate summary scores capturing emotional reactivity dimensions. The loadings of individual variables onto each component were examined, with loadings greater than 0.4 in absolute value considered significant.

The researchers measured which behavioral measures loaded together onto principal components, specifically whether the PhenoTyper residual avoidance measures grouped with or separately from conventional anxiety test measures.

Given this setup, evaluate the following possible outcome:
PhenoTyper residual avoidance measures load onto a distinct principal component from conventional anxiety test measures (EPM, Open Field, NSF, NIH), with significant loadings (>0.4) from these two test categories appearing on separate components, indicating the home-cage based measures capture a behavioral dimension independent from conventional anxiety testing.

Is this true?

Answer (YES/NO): NO